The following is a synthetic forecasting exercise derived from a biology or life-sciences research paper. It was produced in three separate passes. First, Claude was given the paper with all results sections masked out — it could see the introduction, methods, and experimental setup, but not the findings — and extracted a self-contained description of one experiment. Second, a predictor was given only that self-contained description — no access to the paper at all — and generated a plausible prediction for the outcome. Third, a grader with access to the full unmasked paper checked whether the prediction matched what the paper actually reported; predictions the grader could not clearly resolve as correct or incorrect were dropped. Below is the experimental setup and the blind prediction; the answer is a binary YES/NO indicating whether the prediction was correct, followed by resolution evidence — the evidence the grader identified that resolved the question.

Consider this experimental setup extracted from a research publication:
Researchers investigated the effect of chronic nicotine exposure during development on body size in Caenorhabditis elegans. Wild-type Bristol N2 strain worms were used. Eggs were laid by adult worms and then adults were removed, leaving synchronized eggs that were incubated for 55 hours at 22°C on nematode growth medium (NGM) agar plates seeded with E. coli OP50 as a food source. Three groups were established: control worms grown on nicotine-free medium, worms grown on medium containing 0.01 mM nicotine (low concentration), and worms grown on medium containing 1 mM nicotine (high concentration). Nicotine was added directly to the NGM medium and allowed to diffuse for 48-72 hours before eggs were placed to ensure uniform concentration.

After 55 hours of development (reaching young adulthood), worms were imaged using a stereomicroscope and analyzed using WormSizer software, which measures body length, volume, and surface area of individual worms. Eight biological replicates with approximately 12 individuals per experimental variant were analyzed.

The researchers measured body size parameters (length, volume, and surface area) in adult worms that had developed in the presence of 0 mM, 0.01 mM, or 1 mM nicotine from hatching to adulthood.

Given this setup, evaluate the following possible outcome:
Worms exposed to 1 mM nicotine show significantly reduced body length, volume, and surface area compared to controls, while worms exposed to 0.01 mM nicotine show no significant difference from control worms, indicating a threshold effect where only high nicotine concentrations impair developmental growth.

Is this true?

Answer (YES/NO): YES